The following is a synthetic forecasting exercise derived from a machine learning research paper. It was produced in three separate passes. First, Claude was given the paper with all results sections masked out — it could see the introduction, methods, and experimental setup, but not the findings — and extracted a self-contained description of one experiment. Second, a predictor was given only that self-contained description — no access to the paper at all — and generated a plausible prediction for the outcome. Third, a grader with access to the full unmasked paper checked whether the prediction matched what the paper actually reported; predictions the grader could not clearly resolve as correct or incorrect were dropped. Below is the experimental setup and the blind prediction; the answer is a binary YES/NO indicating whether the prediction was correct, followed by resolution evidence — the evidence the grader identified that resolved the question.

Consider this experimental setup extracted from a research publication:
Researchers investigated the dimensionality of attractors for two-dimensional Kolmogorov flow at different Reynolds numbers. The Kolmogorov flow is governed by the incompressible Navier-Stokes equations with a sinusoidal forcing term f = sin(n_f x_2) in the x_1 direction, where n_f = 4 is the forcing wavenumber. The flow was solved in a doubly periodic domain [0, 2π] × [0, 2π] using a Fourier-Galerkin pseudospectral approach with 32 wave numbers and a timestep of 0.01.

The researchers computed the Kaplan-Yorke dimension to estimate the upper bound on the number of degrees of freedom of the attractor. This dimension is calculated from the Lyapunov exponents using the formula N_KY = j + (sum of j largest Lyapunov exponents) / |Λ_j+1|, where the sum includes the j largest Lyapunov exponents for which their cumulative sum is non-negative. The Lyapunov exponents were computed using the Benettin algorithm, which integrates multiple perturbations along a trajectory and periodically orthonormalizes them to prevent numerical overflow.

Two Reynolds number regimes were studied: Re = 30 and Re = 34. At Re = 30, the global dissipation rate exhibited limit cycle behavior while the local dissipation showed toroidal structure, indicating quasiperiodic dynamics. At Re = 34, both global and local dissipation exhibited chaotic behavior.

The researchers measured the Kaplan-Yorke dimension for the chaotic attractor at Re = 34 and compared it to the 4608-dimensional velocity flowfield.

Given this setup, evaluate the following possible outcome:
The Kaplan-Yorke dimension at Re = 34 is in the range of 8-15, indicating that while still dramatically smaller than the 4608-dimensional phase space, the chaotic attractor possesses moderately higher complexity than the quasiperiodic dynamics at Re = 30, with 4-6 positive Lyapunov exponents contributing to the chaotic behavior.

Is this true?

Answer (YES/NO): YES